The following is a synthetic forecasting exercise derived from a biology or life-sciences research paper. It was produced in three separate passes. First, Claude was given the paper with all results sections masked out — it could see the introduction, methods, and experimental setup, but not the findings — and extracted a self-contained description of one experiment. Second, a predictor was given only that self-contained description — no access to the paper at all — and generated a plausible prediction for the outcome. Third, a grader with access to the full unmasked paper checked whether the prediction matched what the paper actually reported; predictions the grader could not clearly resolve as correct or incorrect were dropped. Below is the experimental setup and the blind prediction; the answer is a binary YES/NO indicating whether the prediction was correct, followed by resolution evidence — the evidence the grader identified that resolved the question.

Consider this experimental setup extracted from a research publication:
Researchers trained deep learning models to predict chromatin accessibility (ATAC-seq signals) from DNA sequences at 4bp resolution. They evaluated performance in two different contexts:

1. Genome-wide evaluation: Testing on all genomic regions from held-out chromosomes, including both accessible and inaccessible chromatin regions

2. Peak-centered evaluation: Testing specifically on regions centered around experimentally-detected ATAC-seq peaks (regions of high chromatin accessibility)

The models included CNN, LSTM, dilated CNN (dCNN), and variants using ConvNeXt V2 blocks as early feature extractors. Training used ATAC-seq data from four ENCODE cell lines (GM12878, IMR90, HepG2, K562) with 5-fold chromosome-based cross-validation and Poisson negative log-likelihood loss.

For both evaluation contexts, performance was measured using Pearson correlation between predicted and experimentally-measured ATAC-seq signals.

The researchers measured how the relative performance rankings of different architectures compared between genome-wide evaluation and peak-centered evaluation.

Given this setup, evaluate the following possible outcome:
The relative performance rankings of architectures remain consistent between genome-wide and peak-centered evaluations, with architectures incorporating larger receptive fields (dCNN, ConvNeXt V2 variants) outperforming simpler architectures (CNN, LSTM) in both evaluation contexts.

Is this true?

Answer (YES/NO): NO